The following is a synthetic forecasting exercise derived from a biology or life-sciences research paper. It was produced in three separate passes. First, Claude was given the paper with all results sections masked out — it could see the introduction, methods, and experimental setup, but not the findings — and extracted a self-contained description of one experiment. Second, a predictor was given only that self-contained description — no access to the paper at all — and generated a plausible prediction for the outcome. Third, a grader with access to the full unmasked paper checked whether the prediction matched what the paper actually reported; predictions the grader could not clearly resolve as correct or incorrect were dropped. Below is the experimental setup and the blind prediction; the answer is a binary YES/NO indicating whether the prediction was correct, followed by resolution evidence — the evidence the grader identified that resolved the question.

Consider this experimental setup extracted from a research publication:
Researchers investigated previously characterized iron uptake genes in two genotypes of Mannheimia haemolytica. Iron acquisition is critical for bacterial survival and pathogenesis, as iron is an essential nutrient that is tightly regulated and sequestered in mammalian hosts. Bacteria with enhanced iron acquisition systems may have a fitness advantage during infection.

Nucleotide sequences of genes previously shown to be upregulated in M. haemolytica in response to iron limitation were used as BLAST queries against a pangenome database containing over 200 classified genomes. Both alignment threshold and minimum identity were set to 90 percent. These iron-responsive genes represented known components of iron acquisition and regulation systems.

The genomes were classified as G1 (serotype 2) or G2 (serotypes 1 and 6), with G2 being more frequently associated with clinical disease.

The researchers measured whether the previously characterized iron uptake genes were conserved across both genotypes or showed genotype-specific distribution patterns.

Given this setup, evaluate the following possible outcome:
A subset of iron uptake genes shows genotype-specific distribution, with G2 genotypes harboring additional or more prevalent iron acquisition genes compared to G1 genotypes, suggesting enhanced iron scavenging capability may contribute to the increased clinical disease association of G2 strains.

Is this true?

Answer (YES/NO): YES